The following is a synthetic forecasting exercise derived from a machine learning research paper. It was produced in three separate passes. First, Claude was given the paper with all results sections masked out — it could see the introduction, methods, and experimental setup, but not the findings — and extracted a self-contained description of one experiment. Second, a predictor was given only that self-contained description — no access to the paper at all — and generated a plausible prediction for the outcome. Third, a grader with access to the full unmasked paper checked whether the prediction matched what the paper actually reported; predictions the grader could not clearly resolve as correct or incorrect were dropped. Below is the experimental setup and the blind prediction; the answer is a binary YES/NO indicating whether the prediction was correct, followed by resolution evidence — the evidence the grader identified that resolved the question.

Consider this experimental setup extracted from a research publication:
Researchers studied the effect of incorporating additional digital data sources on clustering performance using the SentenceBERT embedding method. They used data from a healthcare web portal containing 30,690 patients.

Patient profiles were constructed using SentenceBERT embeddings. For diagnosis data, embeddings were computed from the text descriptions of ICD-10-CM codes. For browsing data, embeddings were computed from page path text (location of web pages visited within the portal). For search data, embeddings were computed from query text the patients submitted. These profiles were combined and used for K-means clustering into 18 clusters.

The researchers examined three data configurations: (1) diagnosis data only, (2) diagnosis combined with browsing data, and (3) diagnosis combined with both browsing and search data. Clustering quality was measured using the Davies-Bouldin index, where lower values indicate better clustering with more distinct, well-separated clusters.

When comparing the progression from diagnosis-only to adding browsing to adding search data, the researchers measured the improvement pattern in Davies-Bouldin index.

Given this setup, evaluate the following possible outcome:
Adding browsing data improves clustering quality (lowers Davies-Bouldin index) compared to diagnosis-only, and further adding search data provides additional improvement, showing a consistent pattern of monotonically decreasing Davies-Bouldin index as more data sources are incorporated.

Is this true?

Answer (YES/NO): YES